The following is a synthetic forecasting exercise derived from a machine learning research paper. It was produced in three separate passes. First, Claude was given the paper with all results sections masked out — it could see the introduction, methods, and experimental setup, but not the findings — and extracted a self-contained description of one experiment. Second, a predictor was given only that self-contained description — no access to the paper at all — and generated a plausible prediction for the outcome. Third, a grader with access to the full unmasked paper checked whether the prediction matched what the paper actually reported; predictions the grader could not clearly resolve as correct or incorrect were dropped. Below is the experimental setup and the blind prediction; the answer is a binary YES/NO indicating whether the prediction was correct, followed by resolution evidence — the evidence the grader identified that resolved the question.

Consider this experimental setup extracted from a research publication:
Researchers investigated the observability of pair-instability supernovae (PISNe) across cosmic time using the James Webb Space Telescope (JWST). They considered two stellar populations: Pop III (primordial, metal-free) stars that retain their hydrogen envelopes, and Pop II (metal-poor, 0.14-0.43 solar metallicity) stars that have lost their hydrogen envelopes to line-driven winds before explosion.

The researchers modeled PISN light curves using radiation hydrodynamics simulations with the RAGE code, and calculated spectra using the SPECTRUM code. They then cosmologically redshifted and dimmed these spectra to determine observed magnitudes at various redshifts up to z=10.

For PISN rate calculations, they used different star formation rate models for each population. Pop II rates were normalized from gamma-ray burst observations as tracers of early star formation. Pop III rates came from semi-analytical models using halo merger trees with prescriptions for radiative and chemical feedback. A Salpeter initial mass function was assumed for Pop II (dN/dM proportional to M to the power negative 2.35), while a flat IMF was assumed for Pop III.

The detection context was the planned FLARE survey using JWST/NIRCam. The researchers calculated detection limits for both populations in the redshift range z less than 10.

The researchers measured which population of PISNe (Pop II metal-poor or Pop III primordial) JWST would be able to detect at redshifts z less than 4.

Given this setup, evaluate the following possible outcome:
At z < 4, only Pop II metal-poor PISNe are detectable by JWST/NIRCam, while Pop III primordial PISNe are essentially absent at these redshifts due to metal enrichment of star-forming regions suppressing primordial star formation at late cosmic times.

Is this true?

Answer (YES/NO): NO